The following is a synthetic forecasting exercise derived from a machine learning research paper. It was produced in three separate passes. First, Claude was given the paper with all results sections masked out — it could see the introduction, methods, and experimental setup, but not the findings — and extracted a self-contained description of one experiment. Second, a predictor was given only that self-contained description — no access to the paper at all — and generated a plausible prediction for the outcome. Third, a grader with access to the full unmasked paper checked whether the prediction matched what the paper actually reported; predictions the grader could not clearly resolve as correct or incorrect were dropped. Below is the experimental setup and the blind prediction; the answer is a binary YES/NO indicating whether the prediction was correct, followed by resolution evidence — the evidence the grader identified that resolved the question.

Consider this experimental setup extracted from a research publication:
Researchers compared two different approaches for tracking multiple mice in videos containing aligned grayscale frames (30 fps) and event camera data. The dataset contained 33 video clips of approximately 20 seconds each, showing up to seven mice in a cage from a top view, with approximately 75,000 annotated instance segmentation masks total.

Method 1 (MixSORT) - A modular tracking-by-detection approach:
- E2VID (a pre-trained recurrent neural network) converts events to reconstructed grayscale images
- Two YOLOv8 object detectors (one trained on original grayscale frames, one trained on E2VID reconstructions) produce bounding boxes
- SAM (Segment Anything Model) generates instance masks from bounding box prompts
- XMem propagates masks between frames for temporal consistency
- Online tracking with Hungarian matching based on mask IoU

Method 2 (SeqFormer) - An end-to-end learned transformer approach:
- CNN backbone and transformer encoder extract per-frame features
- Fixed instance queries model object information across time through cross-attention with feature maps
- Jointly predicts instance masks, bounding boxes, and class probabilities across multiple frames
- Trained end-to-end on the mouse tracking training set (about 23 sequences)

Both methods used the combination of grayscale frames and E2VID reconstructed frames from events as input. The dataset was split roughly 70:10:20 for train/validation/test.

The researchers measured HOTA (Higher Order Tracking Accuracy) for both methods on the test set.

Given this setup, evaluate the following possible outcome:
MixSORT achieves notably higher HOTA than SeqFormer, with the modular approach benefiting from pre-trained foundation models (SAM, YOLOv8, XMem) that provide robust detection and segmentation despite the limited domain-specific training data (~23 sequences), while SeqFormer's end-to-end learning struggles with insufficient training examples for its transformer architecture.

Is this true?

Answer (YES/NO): NO